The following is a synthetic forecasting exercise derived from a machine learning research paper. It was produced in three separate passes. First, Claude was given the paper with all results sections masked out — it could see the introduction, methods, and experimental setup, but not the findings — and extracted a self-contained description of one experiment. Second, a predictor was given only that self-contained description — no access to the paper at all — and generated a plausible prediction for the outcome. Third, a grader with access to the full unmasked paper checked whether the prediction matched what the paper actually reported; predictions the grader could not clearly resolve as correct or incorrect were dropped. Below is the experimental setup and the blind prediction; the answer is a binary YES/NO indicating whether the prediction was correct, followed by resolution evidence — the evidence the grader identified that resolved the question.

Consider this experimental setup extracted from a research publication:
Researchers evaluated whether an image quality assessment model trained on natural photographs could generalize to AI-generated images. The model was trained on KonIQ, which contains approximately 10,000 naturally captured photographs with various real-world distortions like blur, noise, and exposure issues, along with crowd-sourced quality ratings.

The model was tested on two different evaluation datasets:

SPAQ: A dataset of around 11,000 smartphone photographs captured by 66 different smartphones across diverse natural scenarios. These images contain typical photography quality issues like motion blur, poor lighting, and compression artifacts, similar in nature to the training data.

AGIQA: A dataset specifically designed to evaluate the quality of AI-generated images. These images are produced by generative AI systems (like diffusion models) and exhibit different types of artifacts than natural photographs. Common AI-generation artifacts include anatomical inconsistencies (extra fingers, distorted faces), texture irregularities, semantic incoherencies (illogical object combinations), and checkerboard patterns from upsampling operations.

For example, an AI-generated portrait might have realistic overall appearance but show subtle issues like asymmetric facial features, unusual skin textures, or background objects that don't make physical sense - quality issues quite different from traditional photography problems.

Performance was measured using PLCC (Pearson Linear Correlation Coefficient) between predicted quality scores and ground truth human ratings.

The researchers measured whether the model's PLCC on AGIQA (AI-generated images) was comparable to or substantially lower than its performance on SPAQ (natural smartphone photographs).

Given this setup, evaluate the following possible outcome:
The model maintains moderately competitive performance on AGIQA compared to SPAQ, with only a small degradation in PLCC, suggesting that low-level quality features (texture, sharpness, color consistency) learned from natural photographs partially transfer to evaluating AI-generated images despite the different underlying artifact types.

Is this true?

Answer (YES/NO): YES